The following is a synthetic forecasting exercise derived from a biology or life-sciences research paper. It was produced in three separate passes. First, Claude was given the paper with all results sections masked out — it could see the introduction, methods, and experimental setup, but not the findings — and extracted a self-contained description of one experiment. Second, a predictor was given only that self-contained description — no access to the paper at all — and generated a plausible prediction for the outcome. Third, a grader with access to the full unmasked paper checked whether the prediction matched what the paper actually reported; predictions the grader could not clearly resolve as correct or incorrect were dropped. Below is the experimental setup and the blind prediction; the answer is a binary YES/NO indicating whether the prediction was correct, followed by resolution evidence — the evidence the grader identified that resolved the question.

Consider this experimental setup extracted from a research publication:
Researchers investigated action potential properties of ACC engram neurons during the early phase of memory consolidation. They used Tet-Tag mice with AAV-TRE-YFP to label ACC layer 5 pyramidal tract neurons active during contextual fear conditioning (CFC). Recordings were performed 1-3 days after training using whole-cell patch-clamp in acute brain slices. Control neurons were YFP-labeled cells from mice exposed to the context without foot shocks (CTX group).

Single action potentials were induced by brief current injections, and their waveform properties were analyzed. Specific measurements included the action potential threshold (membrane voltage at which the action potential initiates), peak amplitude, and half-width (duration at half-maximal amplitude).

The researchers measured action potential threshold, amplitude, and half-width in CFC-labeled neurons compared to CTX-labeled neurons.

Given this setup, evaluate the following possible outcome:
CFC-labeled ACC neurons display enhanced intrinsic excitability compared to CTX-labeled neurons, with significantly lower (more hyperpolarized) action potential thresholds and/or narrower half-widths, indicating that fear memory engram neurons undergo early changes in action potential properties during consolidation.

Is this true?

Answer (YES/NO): NO